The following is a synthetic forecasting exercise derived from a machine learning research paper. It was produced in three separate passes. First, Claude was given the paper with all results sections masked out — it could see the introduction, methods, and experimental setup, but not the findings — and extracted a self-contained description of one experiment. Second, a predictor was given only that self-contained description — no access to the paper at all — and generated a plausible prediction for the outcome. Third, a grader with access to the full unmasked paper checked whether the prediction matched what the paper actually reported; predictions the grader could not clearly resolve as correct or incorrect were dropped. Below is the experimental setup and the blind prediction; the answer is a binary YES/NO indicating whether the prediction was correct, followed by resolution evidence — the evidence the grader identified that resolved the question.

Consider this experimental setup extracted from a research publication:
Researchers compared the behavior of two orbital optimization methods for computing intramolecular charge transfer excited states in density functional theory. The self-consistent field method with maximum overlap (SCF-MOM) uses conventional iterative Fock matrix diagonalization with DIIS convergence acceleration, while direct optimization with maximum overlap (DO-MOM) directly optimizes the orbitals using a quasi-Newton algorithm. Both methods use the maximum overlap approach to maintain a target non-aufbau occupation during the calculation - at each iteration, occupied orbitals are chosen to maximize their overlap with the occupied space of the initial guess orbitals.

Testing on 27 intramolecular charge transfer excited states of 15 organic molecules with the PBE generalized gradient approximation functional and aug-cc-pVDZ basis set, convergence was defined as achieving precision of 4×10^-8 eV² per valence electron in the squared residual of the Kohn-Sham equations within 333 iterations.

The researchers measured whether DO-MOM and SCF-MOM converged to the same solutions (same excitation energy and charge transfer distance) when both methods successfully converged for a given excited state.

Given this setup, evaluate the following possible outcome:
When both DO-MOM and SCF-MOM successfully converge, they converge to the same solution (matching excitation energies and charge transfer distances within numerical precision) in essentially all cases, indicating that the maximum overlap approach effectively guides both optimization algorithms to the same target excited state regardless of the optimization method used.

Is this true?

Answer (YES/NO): NO